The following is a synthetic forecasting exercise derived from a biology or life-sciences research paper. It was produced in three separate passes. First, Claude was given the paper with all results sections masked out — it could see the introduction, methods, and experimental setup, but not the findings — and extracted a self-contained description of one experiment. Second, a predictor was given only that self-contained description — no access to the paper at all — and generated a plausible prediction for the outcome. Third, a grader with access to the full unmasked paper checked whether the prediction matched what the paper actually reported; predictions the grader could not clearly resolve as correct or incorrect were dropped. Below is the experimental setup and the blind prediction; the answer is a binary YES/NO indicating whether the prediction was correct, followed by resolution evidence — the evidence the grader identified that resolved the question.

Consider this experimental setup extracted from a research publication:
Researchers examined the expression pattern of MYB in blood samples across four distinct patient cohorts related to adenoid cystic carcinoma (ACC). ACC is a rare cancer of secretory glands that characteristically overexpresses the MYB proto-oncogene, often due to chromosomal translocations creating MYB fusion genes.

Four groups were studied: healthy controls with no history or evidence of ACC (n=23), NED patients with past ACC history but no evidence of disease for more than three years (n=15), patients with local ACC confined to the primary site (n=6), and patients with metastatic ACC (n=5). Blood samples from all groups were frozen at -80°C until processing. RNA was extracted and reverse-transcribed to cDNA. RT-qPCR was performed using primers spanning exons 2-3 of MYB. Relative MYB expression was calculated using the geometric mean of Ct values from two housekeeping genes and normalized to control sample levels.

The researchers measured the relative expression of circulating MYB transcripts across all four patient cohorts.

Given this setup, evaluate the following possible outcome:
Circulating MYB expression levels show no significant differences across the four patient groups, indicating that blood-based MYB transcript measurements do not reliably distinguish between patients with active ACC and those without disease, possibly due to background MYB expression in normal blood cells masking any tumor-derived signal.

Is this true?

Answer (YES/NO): NO